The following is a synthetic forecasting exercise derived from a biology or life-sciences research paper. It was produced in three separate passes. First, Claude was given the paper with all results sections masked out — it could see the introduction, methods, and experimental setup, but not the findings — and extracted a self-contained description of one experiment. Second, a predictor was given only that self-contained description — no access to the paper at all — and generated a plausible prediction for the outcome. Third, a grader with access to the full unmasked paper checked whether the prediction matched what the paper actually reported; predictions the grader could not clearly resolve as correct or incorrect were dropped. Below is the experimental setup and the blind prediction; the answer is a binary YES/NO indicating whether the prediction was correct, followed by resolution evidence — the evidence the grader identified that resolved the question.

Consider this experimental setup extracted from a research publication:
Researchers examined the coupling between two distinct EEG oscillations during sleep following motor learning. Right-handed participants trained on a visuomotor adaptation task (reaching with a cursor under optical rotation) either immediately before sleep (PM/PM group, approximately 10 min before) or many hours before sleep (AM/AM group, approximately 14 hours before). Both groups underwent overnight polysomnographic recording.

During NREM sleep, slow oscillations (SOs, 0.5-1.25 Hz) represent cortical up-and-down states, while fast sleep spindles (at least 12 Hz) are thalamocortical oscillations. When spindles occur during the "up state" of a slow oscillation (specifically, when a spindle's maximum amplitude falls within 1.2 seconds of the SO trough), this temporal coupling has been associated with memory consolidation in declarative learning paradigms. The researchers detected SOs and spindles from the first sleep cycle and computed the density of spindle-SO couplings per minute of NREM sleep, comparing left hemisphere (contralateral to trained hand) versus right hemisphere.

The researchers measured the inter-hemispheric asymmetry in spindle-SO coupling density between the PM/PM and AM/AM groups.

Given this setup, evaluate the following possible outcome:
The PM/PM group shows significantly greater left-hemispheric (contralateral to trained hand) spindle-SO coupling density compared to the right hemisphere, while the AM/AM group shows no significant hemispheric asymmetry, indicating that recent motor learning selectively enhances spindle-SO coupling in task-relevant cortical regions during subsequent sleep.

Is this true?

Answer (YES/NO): YES